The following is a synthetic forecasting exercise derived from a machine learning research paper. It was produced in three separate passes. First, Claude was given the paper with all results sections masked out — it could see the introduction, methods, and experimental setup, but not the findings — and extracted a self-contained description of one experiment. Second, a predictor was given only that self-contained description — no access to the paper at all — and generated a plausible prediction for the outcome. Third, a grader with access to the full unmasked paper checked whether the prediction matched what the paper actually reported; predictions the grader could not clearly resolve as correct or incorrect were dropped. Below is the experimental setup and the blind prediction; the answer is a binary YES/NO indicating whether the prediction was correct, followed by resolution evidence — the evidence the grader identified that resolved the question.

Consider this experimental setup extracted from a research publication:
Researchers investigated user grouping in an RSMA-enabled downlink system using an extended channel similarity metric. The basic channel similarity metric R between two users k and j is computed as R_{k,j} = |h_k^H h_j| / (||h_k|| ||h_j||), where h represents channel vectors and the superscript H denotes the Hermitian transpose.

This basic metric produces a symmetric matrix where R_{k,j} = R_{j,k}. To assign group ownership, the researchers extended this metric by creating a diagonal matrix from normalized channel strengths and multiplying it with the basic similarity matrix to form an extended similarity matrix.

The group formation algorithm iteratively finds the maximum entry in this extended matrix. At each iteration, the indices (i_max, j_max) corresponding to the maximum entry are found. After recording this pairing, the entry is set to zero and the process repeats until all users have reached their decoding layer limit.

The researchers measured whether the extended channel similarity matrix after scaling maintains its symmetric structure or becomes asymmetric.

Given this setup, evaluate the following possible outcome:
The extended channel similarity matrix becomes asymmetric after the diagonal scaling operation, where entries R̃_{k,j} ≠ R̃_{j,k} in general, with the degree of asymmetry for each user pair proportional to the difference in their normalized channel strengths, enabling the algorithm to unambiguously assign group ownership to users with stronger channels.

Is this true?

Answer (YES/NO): NO